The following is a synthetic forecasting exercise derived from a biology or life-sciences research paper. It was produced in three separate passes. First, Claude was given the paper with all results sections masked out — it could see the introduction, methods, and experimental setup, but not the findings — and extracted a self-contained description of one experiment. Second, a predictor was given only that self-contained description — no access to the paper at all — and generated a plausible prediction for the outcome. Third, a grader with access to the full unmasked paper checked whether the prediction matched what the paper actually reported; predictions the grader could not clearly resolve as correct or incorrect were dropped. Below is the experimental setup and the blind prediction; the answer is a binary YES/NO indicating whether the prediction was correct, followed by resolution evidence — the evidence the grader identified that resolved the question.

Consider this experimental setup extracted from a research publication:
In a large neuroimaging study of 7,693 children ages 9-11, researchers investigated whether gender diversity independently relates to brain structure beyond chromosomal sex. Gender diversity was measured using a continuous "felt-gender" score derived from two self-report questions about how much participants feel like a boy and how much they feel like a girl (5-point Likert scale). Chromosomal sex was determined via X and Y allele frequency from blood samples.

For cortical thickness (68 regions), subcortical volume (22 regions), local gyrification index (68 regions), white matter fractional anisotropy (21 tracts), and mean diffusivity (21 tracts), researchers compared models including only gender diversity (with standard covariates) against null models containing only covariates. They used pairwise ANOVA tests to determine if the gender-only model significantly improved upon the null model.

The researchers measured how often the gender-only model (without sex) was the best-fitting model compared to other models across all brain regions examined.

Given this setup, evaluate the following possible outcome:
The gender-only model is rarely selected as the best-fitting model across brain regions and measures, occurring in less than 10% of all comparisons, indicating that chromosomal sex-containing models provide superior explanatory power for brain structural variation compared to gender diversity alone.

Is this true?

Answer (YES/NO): YES